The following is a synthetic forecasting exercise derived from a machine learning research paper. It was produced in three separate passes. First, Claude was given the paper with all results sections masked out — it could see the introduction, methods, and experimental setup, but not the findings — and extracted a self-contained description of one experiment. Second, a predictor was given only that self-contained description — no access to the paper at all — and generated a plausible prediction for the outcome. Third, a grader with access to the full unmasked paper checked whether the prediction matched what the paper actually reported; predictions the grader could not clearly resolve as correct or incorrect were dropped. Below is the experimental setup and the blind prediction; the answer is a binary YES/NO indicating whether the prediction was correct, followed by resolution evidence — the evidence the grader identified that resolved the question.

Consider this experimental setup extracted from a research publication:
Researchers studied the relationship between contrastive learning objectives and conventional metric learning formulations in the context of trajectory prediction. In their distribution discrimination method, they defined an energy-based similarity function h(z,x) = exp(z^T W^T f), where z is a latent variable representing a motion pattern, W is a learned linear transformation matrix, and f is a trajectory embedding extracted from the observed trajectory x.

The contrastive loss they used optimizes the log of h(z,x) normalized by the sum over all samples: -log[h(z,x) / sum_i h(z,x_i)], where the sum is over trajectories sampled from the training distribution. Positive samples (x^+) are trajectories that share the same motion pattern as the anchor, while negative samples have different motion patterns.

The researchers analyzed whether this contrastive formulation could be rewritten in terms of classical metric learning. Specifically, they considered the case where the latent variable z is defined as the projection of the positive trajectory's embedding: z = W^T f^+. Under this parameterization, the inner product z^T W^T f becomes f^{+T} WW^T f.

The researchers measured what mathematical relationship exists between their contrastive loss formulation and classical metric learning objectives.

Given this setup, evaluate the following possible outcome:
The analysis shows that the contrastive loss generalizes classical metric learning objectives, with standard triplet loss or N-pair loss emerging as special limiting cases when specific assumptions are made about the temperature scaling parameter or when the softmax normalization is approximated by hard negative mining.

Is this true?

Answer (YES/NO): NO